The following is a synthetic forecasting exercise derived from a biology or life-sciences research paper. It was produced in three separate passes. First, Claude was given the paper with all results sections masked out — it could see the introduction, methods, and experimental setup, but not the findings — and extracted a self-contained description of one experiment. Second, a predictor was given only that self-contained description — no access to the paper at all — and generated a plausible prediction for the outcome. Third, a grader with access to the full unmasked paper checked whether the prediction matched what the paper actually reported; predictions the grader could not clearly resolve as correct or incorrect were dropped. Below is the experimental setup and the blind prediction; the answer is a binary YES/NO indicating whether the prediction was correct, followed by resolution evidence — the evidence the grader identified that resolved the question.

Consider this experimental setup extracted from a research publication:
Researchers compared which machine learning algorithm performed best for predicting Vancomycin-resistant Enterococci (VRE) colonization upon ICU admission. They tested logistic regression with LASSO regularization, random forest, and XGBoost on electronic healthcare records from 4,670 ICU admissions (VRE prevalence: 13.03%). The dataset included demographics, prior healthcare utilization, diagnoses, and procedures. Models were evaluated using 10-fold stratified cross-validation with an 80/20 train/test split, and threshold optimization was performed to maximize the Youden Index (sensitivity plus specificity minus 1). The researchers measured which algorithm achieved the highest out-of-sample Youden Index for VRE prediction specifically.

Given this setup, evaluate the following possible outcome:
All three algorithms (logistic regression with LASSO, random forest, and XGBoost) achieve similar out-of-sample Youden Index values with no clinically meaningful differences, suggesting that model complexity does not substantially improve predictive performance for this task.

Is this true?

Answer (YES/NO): NO